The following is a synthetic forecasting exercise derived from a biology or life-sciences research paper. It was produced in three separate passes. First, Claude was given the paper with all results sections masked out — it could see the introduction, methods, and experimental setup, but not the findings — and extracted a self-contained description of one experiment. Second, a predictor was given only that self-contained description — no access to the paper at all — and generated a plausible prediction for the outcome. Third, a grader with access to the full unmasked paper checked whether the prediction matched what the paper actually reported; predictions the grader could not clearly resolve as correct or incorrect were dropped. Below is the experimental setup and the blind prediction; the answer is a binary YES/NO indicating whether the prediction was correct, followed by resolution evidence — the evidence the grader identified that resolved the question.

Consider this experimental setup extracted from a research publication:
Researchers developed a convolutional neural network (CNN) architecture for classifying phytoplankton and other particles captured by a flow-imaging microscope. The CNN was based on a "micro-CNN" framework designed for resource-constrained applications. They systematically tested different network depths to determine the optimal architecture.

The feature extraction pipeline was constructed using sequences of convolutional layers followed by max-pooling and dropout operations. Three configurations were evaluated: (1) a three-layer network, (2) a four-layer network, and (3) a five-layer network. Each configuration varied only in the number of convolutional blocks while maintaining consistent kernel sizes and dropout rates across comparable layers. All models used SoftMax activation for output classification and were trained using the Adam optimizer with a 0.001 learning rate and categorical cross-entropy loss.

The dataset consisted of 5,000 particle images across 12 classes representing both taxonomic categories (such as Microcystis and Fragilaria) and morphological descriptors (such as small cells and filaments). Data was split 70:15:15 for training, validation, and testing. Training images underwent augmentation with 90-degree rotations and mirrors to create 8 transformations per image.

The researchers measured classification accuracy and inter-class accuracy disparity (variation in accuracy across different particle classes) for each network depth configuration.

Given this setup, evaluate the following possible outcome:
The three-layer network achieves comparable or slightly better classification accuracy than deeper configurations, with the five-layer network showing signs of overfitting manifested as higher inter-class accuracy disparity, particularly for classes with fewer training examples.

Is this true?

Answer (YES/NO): NO